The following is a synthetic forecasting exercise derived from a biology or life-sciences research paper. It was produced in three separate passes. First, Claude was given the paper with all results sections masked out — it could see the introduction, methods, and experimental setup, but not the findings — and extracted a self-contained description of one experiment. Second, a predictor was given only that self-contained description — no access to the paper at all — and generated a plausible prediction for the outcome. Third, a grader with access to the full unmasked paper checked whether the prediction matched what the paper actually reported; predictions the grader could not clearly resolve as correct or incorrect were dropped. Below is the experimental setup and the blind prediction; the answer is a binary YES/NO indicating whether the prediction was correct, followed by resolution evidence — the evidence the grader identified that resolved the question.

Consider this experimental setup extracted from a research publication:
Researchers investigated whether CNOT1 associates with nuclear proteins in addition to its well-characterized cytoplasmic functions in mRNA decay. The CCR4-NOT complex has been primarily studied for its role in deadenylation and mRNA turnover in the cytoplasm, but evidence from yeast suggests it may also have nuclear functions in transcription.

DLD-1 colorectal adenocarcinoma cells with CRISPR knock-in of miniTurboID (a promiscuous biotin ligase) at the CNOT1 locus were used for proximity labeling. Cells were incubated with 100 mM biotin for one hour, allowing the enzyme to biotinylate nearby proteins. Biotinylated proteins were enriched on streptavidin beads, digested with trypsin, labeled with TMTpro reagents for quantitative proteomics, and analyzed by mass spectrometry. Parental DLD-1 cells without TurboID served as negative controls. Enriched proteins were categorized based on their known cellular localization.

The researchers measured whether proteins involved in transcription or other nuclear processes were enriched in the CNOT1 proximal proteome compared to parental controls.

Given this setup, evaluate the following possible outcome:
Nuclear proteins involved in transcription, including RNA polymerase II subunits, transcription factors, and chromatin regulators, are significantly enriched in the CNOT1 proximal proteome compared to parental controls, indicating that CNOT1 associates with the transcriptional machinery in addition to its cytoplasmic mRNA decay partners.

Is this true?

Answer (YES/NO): NO